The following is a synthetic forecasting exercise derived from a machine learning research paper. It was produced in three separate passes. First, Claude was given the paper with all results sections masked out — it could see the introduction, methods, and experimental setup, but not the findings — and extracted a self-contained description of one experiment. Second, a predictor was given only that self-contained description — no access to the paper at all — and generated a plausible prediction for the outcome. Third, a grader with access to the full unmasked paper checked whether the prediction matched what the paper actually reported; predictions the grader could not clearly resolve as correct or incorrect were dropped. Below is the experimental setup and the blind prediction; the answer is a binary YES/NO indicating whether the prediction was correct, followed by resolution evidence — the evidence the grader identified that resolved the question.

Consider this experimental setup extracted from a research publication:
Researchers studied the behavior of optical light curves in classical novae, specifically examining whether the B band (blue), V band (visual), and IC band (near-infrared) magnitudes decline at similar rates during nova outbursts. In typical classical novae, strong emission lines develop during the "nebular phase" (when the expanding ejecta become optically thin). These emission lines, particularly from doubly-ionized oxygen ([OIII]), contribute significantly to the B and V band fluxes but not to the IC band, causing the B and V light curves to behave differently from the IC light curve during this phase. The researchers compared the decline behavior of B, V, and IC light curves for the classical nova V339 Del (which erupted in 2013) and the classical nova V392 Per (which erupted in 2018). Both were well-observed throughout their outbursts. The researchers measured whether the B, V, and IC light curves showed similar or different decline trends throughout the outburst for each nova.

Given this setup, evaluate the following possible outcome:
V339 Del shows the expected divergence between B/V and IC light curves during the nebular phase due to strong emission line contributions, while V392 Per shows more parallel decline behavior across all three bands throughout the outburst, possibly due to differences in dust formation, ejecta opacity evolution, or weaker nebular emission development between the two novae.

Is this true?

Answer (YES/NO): YES